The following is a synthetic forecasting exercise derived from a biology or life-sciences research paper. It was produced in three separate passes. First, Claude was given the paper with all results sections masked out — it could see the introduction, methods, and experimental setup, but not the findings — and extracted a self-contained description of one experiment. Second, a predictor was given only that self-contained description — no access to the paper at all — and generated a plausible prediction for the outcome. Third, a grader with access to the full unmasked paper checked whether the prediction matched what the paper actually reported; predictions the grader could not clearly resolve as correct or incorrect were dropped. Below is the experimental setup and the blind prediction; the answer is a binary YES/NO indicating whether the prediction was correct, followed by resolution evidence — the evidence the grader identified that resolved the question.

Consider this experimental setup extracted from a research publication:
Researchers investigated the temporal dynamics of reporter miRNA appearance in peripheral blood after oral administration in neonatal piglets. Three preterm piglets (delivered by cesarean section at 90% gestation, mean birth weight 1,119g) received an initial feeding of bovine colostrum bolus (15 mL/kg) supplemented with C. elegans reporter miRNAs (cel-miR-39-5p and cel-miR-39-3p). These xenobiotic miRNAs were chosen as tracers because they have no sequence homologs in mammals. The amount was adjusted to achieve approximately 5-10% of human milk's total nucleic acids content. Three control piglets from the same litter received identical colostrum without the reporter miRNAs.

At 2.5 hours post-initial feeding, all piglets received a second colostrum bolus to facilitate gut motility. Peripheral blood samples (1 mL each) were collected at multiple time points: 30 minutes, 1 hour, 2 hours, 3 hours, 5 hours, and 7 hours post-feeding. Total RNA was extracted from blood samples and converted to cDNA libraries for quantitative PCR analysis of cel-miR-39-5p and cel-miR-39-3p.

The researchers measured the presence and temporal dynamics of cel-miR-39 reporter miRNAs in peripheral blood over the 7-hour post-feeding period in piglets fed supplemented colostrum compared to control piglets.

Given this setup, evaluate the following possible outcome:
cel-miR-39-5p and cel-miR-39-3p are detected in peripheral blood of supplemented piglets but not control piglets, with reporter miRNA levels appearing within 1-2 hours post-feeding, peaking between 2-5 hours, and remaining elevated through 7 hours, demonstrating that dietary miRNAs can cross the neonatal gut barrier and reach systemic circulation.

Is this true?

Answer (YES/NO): NO